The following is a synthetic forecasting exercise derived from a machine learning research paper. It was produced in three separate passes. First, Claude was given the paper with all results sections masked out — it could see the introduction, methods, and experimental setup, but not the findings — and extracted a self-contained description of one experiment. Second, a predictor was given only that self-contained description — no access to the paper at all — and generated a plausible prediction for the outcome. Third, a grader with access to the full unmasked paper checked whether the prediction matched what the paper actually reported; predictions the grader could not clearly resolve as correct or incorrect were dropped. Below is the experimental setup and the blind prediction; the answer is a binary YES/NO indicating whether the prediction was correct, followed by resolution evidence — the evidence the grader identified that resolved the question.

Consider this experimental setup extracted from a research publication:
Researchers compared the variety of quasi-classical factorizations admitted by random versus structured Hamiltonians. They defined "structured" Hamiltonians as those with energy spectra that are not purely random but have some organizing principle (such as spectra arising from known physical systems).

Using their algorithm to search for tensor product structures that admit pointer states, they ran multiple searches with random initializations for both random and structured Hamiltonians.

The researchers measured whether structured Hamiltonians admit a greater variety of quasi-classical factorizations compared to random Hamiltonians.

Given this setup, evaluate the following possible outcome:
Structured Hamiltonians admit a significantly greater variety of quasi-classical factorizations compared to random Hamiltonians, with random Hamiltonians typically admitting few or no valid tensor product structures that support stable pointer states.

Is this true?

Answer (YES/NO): NO